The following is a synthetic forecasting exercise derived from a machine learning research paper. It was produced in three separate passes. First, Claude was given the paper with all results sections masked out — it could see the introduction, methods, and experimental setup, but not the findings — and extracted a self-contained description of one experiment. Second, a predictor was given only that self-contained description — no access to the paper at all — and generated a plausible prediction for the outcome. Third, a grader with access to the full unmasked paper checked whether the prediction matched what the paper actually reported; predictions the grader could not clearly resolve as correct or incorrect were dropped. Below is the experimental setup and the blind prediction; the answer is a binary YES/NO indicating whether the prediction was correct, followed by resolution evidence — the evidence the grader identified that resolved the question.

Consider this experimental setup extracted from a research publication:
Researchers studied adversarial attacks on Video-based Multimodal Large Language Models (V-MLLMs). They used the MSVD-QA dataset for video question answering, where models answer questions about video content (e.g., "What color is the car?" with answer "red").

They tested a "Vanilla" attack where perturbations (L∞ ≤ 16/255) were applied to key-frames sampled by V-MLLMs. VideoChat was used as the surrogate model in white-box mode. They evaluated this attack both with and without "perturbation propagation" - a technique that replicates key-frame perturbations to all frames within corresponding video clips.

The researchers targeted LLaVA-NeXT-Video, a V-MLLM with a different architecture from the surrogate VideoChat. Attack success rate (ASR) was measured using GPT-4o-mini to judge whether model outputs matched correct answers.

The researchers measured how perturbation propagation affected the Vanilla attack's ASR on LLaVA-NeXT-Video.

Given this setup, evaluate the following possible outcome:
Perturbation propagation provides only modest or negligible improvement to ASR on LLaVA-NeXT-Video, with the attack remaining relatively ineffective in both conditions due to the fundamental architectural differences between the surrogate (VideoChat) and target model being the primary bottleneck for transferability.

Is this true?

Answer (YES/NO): NO